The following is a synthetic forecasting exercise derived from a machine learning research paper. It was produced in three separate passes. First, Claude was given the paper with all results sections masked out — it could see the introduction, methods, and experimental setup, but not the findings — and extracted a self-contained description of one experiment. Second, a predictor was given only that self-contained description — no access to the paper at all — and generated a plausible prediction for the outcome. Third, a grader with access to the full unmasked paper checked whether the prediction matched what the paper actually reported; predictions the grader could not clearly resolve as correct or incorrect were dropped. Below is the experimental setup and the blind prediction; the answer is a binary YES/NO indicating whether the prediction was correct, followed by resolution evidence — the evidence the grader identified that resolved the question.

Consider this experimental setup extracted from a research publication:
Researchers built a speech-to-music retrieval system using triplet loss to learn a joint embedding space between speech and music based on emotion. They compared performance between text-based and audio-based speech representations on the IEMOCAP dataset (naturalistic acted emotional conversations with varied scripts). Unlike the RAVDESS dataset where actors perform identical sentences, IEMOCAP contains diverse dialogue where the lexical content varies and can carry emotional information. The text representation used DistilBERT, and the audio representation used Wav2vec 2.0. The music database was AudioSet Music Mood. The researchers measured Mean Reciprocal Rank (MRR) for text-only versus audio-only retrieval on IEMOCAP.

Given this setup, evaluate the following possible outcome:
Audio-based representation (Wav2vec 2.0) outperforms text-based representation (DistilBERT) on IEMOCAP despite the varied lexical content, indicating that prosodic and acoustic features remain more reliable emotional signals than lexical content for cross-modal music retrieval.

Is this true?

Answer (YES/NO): NO